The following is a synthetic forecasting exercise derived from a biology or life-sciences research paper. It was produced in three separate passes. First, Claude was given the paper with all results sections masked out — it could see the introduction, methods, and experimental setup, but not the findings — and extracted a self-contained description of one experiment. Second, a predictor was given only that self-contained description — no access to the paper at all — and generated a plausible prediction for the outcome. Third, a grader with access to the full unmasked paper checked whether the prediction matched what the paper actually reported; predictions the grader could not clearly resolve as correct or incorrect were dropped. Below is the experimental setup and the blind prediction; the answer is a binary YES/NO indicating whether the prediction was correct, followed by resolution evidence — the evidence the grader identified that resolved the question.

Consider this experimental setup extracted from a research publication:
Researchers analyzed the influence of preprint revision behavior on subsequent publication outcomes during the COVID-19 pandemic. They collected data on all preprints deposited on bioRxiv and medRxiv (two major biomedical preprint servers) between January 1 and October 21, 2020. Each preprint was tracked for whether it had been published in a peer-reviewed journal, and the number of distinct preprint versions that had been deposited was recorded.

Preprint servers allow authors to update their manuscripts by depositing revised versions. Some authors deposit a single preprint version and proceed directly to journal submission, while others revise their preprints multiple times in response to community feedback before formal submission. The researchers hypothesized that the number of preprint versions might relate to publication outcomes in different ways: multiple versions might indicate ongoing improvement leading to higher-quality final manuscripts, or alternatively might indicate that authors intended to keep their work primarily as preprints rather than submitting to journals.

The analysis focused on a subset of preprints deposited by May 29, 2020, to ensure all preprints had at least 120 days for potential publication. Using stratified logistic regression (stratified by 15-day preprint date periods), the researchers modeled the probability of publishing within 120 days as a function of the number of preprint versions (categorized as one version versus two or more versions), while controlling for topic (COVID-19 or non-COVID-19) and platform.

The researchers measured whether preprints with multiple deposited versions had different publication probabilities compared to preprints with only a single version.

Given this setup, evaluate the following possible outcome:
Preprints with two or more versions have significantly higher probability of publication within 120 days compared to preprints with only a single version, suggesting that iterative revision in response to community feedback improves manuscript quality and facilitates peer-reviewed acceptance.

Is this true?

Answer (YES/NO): NO